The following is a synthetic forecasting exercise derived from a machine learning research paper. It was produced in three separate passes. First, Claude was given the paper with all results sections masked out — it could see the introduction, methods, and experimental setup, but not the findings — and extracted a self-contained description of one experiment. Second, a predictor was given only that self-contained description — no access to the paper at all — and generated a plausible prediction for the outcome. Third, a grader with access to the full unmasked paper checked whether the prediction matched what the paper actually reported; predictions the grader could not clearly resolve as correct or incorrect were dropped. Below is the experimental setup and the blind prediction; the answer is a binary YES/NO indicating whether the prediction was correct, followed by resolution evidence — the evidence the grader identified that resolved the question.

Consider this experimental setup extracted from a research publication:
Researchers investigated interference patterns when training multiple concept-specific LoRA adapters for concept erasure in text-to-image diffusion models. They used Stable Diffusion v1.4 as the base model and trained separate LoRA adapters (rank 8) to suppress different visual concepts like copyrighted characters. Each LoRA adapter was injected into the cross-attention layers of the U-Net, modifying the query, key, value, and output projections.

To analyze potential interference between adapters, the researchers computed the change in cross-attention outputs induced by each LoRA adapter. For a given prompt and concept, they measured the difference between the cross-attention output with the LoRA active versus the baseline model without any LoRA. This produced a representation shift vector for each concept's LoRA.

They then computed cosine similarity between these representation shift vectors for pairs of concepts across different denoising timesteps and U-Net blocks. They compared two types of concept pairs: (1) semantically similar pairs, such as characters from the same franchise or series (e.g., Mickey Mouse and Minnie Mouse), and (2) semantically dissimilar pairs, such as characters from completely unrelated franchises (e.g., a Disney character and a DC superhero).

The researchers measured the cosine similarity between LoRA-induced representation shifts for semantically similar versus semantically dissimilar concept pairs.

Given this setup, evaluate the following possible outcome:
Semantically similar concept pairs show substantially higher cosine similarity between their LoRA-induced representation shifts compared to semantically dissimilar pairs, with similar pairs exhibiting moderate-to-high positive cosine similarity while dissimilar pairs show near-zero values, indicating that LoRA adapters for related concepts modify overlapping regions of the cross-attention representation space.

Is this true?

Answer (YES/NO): YES